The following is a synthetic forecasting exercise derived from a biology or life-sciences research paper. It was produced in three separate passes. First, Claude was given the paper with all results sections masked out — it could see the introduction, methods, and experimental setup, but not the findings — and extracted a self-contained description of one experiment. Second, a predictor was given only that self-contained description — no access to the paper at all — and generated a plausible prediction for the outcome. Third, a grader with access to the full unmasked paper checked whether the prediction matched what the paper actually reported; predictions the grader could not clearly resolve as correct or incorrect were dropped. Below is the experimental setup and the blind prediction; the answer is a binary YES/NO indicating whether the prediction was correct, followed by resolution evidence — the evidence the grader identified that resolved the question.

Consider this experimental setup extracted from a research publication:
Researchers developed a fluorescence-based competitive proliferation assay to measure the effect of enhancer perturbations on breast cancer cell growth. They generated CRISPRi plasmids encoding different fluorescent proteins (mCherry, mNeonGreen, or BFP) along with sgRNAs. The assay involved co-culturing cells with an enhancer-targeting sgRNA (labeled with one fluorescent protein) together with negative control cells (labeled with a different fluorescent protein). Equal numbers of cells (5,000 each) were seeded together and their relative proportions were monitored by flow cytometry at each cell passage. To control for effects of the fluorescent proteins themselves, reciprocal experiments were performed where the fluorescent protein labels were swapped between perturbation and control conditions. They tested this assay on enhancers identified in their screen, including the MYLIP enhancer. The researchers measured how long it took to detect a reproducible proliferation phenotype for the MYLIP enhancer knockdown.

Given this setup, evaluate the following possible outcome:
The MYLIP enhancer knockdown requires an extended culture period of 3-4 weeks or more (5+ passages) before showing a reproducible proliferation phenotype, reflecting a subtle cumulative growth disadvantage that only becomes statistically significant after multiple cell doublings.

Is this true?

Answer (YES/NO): YES